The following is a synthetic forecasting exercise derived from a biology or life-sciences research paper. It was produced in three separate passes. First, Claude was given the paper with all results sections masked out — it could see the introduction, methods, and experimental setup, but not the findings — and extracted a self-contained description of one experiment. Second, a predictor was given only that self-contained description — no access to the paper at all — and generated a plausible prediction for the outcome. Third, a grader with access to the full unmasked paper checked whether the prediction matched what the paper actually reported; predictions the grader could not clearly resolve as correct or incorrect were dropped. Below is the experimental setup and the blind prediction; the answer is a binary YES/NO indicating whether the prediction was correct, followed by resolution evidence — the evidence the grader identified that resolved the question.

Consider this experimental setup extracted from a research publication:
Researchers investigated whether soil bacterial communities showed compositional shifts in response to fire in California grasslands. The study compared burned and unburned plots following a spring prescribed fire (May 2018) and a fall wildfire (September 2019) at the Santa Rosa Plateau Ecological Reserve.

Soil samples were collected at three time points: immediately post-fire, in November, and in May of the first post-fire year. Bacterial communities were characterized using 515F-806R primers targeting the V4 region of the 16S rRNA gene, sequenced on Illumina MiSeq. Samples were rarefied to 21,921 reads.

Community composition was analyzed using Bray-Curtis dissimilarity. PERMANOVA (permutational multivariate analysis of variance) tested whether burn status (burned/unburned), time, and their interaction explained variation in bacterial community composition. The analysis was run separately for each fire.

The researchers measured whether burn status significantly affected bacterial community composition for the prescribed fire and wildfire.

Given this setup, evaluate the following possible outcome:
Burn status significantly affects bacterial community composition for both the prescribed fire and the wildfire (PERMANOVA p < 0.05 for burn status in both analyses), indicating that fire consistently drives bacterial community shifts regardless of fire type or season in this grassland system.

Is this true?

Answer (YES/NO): YES